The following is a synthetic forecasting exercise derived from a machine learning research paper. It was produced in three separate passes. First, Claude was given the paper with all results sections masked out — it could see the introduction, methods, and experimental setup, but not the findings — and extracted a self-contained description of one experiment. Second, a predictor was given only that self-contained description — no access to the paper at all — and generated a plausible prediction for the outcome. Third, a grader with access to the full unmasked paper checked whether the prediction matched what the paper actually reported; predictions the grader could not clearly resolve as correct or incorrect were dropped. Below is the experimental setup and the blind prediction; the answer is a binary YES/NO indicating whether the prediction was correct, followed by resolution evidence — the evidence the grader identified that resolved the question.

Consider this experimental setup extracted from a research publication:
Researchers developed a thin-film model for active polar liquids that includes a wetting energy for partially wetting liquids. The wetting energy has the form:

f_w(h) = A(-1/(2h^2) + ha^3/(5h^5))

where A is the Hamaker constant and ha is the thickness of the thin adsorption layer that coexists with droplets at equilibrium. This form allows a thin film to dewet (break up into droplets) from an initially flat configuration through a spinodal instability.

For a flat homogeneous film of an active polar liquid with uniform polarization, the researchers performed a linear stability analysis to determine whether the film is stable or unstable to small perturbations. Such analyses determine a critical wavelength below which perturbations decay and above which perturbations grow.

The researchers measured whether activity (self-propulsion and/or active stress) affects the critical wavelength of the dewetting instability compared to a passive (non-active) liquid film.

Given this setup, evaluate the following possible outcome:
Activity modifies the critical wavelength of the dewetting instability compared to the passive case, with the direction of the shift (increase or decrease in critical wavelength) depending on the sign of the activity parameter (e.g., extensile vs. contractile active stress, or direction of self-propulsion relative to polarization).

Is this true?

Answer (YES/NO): NO